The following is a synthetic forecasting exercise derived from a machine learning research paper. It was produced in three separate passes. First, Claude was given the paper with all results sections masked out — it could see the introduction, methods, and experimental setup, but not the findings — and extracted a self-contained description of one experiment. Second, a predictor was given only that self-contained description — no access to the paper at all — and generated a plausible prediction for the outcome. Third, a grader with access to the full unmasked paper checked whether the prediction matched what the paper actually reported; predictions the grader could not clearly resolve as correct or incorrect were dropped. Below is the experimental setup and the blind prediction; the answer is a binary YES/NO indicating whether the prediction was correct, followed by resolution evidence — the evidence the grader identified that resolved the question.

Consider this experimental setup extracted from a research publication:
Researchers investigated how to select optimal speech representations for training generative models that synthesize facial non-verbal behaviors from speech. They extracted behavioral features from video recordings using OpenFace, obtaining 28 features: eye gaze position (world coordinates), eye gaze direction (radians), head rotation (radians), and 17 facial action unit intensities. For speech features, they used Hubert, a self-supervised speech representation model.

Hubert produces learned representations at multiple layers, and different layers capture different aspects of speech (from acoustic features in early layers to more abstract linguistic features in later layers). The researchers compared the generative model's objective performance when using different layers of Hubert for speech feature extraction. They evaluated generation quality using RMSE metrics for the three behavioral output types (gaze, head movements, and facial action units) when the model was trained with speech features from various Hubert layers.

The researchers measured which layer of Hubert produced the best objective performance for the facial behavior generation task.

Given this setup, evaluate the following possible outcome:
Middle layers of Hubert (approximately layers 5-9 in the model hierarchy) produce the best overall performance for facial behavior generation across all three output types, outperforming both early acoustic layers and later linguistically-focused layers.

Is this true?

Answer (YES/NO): NO